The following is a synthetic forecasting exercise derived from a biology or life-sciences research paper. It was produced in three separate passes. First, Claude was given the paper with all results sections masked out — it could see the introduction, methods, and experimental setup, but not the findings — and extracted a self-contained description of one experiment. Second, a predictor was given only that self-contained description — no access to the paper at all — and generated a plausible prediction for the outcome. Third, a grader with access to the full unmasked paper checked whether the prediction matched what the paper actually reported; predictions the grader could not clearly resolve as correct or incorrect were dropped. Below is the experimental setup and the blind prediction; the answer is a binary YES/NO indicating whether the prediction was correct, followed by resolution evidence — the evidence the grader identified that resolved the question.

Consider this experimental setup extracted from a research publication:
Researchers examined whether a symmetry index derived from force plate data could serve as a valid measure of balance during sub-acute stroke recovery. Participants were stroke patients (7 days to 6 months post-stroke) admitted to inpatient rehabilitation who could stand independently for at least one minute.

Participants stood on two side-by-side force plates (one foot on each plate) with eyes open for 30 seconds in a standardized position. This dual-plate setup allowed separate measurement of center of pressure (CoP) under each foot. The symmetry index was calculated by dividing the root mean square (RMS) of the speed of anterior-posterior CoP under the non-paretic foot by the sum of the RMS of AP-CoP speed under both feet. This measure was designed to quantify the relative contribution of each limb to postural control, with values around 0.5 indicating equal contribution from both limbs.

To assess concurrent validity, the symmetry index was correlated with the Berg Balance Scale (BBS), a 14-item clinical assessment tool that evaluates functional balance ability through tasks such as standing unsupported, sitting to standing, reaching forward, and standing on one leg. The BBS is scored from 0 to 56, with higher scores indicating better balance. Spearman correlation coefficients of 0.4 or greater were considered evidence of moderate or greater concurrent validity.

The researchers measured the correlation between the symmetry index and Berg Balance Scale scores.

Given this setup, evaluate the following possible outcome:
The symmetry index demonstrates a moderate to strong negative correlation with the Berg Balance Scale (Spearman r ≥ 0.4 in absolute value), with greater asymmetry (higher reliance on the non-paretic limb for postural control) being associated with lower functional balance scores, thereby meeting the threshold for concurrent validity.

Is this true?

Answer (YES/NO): NO